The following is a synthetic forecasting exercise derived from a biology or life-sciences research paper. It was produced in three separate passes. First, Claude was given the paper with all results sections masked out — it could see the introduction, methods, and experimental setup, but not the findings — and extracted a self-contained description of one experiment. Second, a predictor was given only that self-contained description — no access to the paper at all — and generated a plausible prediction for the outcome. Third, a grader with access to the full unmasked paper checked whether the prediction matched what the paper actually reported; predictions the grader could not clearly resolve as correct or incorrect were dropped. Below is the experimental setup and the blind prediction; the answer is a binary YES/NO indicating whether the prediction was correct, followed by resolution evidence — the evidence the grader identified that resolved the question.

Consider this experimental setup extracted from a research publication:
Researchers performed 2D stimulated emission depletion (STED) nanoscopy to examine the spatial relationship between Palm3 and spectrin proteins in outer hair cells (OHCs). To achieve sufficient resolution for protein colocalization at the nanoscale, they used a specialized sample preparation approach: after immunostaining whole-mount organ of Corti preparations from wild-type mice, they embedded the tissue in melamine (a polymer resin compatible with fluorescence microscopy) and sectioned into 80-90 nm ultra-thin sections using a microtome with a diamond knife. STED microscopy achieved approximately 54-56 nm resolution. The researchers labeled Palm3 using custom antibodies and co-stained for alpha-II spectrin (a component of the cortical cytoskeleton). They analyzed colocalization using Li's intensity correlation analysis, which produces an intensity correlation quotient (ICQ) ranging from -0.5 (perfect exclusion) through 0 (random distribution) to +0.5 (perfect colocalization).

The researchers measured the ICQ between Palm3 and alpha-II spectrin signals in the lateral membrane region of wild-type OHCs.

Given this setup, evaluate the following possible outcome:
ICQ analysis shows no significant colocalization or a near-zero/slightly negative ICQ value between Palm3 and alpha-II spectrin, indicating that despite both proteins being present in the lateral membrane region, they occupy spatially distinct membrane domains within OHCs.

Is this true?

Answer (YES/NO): NO